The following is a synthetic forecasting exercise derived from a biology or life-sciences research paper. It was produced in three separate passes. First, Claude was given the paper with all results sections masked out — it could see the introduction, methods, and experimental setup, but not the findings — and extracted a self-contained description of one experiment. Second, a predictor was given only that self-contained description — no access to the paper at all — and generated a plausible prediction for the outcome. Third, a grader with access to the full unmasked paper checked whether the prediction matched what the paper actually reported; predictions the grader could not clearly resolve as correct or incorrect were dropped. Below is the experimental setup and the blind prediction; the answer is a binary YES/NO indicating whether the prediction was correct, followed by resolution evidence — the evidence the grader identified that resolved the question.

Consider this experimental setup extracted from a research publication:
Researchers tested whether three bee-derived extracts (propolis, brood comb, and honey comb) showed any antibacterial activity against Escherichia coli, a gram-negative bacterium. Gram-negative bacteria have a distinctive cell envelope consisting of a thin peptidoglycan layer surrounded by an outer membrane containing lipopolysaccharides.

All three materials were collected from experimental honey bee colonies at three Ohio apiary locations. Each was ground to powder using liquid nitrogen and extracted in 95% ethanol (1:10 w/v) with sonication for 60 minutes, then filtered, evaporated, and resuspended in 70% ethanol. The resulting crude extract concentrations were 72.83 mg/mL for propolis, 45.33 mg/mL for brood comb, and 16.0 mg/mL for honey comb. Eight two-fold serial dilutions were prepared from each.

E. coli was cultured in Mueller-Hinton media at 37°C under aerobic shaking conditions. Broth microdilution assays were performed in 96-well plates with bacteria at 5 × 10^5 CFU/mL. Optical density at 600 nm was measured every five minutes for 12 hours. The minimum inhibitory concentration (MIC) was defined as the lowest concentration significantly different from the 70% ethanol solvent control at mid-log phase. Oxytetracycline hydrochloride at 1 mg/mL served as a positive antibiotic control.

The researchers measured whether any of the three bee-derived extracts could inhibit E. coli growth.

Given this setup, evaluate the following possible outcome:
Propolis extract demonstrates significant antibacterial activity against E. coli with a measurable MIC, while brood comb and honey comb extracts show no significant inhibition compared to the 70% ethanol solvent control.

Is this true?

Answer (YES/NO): NO